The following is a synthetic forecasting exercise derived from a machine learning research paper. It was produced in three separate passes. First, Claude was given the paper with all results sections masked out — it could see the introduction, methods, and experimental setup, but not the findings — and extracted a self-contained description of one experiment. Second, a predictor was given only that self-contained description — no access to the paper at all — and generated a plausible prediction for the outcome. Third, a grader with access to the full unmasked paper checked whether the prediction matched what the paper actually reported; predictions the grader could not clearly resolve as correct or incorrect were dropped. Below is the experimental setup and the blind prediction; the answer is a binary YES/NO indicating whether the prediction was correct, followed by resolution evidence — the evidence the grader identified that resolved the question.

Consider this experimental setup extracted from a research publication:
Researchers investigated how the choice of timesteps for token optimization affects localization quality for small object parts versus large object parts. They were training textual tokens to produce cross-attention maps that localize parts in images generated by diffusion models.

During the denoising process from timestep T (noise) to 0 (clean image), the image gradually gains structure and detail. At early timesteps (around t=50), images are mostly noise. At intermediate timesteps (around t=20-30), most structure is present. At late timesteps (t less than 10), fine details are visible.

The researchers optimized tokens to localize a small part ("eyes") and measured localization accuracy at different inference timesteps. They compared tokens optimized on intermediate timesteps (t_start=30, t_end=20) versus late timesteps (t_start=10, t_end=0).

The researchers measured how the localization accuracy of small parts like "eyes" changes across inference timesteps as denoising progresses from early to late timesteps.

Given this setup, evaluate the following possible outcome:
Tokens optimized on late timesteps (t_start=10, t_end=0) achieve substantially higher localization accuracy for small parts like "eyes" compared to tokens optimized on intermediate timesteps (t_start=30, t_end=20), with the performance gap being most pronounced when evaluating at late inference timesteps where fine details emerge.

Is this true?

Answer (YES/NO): NO